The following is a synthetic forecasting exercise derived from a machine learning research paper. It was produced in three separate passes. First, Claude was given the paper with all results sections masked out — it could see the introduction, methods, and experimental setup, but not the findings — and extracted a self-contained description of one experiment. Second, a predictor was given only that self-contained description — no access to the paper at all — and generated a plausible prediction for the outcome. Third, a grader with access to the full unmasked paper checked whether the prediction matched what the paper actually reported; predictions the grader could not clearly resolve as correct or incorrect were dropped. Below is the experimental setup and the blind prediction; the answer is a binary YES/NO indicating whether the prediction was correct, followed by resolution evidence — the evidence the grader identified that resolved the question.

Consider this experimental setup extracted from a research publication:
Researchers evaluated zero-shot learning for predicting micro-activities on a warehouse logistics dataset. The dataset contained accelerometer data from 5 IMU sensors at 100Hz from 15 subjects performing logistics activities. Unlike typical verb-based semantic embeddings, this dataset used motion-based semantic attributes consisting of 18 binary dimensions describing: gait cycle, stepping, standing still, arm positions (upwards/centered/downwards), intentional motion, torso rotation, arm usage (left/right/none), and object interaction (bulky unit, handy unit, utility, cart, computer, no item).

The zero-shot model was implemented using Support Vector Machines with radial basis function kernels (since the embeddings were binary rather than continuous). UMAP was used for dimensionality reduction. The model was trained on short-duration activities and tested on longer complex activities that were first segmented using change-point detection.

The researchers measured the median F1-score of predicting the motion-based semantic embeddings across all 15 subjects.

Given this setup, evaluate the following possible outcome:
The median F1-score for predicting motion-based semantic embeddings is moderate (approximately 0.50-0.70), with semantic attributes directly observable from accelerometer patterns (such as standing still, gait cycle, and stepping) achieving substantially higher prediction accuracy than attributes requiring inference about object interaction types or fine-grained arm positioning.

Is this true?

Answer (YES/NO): NO